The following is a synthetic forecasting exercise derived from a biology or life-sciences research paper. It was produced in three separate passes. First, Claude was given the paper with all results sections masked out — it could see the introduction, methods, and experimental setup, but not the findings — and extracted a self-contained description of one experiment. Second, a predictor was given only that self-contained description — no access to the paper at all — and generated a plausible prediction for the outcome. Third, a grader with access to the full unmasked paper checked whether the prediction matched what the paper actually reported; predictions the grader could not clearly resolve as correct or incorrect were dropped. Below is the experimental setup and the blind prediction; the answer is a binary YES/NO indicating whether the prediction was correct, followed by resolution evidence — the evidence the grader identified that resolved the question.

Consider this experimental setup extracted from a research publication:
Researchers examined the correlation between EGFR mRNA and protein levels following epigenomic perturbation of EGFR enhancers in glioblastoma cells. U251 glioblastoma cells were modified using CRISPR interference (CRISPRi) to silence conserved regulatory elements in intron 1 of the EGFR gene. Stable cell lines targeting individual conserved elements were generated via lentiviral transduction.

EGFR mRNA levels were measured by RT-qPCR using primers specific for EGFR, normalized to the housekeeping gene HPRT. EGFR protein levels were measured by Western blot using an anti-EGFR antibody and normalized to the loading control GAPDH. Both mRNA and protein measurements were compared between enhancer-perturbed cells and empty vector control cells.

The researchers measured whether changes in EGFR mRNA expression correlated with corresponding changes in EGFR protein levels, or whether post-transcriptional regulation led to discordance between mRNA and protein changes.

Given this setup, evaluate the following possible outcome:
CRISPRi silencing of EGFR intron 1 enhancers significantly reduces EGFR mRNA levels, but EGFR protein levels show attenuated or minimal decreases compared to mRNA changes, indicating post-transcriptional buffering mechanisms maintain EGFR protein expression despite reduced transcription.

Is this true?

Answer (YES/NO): NO